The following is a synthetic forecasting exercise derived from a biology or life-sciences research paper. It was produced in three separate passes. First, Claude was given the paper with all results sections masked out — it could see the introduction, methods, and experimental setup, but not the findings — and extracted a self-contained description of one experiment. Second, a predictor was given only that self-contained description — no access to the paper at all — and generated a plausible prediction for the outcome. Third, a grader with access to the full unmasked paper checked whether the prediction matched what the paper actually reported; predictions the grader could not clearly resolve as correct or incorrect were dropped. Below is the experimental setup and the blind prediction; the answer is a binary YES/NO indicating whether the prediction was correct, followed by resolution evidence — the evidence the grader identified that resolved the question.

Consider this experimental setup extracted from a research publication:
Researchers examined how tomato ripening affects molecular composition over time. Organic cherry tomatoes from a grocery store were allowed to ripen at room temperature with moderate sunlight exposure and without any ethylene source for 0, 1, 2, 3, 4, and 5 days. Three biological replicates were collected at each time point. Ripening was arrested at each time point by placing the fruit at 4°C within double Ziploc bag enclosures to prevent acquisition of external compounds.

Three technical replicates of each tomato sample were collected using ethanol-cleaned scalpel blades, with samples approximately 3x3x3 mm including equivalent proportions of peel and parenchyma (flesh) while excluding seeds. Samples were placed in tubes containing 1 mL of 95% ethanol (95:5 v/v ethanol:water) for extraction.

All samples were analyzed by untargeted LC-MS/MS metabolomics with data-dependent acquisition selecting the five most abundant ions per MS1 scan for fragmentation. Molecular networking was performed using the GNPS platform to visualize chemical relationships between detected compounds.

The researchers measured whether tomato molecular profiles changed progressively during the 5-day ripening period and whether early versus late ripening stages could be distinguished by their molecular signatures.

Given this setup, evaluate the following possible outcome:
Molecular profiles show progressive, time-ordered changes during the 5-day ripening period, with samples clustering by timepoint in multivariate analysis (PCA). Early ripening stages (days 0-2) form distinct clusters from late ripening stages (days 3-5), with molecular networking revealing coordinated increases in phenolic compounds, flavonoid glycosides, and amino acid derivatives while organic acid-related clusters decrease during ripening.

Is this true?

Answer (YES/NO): NO